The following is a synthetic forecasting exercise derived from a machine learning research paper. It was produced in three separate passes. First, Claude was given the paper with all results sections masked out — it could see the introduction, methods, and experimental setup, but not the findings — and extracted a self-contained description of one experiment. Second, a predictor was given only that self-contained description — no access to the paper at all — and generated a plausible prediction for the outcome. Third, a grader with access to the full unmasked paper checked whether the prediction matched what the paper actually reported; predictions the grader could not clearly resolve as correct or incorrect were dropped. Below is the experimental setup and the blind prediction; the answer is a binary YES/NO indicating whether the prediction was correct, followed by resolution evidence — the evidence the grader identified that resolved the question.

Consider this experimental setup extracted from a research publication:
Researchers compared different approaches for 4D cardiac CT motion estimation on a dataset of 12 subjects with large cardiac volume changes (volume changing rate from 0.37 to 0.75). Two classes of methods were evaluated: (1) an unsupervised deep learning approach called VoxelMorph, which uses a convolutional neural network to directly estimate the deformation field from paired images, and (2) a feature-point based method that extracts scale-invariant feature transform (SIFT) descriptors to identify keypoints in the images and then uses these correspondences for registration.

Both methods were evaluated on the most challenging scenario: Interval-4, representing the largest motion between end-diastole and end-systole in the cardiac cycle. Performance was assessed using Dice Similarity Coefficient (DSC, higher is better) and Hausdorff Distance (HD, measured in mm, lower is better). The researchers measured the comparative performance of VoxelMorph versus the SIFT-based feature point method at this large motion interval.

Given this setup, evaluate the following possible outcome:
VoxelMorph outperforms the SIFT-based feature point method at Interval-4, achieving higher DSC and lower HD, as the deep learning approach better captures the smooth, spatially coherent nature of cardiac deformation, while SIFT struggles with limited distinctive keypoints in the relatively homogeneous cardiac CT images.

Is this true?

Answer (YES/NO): YES